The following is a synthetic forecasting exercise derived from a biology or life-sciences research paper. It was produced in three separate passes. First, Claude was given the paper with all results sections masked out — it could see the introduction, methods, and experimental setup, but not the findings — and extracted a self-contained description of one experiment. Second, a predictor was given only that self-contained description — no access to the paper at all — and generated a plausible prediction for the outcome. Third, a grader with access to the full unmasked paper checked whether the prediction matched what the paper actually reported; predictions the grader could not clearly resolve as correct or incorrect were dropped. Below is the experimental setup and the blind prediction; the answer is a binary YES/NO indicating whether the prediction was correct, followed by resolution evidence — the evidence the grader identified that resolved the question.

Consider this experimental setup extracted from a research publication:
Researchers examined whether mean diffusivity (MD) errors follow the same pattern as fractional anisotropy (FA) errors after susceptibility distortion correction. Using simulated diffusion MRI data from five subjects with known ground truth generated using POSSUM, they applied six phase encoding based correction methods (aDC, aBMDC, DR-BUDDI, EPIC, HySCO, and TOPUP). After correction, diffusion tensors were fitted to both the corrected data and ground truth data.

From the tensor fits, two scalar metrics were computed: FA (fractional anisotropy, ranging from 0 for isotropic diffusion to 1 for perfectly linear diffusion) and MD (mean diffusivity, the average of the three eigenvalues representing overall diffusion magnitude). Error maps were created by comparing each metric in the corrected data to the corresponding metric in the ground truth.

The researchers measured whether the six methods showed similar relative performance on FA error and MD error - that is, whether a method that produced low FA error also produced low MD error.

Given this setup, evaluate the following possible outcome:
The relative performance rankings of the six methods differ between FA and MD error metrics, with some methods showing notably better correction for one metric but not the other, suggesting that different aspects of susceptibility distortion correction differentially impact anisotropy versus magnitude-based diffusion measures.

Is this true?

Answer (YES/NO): NO